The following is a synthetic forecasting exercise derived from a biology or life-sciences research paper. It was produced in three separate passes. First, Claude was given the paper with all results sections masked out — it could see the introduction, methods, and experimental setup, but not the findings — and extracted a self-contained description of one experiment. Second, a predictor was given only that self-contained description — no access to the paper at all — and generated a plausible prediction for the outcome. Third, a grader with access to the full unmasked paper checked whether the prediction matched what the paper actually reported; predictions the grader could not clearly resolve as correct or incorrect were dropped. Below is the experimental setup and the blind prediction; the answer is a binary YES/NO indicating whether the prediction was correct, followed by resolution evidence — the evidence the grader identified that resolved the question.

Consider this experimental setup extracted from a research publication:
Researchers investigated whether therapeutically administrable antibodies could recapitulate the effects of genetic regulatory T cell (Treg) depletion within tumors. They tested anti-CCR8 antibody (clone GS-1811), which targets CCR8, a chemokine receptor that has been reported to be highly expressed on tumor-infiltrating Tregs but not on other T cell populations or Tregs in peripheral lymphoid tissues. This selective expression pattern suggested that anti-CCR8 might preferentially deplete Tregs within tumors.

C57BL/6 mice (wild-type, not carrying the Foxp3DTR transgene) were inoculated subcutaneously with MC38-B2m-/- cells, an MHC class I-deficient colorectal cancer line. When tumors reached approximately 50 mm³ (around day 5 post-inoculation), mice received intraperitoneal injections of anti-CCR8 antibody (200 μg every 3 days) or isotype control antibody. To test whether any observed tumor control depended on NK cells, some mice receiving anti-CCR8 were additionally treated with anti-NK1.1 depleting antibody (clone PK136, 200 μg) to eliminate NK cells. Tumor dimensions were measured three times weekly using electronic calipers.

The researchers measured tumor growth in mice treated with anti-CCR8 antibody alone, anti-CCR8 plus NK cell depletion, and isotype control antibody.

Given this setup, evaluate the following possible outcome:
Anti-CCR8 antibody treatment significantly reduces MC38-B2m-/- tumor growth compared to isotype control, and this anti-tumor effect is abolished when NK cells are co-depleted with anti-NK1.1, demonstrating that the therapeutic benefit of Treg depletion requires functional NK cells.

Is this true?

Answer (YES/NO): YES